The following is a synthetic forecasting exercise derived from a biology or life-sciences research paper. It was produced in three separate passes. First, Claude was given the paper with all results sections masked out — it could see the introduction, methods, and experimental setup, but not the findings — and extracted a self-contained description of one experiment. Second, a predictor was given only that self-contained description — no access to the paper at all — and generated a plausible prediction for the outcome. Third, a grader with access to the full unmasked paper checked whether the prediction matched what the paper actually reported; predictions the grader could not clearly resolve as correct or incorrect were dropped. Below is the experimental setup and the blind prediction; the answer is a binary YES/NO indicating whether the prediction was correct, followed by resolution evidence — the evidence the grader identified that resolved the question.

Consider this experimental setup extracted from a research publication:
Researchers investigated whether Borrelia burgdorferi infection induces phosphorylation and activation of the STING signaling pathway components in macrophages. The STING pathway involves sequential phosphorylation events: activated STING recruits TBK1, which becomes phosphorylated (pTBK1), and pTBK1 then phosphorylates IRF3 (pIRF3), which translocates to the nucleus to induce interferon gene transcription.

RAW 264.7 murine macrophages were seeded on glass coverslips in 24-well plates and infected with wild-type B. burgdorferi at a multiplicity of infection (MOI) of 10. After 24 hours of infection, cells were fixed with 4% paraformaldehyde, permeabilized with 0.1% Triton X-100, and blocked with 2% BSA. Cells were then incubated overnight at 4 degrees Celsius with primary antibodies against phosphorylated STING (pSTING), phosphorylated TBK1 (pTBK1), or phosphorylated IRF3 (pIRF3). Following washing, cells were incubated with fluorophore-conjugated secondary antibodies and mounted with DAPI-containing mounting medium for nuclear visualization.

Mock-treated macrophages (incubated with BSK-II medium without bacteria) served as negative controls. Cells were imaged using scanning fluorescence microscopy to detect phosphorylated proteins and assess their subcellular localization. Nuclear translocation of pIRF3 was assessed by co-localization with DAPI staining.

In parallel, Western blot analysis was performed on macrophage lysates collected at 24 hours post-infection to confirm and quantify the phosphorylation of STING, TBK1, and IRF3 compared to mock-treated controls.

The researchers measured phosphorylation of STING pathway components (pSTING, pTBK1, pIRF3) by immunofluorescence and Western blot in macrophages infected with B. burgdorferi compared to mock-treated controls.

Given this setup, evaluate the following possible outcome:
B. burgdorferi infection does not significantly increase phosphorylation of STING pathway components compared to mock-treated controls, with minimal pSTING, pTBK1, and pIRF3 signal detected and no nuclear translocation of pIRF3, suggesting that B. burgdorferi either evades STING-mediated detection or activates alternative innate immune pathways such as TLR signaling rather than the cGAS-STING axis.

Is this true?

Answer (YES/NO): NO